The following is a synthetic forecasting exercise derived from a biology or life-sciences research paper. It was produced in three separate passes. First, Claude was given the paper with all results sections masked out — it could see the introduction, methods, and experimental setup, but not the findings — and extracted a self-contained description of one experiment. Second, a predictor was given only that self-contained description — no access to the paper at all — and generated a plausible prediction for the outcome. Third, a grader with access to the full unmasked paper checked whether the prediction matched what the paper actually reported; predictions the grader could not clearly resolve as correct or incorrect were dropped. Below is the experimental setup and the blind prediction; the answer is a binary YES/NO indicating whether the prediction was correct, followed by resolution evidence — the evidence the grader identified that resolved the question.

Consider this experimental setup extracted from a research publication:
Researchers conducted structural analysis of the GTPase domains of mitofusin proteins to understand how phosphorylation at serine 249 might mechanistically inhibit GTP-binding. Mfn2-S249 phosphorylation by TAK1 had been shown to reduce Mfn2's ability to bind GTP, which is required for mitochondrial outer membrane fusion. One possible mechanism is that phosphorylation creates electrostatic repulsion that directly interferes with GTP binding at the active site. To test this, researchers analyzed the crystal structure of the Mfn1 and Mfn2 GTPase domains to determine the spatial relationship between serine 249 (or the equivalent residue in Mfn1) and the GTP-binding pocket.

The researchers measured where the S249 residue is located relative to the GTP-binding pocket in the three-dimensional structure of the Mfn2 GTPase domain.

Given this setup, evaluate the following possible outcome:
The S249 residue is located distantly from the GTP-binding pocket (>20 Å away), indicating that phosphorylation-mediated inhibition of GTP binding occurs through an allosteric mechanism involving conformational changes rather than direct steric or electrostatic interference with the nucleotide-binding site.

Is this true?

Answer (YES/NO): YES